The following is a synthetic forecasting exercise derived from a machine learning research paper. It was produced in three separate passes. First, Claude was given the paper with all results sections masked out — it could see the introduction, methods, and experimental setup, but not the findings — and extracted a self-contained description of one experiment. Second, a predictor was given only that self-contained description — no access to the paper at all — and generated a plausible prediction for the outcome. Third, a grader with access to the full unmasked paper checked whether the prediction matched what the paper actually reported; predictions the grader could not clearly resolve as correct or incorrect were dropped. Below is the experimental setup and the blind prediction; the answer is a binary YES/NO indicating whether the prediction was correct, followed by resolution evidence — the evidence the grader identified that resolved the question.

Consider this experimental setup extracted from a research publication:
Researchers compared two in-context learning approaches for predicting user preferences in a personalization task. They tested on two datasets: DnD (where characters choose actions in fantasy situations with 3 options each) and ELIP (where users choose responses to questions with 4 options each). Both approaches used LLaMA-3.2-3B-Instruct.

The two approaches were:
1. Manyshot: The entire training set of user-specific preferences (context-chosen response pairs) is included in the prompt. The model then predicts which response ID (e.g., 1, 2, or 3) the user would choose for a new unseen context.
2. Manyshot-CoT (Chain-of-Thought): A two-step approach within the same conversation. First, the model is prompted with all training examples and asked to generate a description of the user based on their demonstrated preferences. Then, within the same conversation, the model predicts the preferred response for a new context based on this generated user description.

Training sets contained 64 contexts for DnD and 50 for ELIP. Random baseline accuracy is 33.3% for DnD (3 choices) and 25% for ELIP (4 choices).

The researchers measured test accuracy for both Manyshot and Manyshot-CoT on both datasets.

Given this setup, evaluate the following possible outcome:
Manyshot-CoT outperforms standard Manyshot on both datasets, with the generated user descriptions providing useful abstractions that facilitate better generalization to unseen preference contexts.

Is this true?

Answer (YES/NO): NO